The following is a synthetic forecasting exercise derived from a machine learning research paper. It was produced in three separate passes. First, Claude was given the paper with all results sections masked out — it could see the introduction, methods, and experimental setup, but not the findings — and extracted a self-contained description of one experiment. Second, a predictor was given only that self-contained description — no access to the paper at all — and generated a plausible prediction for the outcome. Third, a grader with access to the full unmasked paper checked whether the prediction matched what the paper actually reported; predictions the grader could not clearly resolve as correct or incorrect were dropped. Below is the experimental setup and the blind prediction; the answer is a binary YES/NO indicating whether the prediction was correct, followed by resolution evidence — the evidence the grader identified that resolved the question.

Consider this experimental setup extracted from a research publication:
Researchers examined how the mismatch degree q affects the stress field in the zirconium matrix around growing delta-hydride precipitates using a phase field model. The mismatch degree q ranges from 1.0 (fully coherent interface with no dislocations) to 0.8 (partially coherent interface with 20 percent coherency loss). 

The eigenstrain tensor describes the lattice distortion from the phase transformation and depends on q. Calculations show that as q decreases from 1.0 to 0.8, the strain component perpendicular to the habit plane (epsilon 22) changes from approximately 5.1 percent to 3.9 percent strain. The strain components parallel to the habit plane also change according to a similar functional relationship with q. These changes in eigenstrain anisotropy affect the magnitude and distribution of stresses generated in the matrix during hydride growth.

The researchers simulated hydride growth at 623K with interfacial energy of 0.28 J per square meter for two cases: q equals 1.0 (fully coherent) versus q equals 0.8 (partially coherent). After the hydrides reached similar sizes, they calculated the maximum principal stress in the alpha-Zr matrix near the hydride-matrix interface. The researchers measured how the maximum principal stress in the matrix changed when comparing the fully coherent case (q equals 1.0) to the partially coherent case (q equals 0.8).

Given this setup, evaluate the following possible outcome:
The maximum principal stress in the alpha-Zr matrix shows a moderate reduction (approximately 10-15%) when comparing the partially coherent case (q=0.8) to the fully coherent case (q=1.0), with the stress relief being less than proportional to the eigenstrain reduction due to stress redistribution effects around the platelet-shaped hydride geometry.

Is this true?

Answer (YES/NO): NO